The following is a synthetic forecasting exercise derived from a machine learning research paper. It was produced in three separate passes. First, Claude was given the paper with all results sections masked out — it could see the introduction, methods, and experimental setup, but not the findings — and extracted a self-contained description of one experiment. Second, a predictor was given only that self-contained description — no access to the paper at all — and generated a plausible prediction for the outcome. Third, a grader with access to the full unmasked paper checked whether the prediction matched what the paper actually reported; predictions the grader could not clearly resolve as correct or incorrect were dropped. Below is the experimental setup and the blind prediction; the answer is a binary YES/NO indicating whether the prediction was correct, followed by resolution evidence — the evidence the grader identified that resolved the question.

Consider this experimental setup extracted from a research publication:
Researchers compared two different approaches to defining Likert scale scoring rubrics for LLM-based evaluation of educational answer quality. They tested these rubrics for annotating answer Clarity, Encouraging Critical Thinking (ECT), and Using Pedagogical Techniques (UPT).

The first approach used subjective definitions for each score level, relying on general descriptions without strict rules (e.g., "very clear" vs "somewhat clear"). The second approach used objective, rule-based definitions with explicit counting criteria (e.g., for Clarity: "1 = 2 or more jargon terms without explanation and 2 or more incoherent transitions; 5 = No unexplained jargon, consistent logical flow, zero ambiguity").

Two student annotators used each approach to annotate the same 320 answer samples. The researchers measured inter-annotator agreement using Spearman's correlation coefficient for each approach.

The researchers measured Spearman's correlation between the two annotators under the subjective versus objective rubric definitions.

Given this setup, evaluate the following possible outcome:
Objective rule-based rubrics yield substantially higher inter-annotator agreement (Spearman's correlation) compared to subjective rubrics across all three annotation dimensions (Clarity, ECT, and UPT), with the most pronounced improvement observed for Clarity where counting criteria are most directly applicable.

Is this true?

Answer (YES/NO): NO